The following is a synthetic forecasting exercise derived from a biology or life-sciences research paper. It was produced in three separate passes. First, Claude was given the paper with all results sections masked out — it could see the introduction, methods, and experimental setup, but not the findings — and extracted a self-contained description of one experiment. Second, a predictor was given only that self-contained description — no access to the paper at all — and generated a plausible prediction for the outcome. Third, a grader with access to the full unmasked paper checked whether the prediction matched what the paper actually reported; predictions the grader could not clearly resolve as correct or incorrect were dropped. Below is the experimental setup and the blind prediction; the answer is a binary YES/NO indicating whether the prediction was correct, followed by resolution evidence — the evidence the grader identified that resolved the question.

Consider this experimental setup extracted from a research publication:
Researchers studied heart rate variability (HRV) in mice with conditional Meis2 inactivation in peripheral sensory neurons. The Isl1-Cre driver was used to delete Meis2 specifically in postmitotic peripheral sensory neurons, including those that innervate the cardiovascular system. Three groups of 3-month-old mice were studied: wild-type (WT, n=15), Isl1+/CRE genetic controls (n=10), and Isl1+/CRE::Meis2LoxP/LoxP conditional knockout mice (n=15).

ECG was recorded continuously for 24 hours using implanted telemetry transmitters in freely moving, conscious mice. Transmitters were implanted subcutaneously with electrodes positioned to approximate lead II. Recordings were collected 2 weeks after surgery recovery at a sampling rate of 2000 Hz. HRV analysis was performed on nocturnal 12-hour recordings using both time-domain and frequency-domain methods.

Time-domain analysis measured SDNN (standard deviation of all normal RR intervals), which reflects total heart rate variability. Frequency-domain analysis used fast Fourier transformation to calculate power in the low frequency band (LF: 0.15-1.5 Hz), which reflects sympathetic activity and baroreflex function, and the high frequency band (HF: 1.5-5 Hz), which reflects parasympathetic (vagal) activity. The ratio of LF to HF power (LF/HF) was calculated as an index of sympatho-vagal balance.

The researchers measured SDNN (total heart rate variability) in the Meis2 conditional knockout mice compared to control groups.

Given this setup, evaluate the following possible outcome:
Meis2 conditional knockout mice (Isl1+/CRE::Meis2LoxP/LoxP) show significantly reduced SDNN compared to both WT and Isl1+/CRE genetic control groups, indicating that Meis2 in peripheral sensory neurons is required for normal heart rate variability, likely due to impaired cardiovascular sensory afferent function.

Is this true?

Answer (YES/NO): NO